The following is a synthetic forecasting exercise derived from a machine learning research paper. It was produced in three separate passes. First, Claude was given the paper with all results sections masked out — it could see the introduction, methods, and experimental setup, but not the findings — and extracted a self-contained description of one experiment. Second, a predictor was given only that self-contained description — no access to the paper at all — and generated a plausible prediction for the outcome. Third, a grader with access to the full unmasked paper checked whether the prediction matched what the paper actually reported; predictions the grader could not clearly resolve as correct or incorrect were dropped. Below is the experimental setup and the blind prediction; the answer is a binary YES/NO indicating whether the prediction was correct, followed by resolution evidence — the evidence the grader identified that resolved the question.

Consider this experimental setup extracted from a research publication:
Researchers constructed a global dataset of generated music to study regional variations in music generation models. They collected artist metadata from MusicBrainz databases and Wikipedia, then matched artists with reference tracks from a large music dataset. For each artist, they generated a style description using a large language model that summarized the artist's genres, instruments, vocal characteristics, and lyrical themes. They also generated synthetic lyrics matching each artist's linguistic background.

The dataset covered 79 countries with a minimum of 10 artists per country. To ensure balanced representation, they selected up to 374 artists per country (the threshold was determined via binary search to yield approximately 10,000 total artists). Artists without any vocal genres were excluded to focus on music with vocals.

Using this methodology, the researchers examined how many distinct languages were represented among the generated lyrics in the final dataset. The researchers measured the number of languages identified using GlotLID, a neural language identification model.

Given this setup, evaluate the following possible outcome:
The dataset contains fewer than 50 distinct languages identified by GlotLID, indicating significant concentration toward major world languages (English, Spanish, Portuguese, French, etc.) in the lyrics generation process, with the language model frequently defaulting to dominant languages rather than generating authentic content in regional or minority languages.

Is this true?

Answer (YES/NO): NO